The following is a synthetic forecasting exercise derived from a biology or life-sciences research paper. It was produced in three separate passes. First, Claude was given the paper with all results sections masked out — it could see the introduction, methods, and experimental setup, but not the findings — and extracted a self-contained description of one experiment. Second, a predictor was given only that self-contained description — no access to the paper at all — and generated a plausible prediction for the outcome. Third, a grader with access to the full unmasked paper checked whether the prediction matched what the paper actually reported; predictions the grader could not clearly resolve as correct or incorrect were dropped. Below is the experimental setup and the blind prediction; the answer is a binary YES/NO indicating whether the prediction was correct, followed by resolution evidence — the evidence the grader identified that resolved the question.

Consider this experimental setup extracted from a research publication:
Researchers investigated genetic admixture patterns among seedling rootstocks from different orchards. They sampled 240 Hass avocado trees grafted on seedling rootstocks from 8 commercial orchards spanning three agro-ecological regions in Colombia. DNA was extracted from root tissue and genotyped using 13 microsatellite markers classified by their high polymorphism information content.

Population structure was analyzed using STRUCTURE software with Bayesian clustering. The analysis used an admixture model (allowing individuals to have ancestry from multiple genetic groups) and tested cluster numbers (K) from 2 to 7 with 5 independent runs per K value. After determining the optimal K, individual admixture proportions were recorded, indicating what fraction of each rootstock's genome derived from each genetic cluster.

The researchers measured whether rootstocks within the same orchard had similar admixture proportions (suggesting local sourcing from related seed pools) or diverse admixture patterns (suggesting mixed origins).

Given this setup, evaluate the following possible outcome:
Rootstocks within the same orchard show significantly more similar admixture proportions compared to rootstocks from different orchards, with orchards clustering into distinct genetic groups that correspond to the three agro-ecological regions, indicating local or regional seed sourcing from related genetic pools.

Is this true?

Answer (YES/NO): NO